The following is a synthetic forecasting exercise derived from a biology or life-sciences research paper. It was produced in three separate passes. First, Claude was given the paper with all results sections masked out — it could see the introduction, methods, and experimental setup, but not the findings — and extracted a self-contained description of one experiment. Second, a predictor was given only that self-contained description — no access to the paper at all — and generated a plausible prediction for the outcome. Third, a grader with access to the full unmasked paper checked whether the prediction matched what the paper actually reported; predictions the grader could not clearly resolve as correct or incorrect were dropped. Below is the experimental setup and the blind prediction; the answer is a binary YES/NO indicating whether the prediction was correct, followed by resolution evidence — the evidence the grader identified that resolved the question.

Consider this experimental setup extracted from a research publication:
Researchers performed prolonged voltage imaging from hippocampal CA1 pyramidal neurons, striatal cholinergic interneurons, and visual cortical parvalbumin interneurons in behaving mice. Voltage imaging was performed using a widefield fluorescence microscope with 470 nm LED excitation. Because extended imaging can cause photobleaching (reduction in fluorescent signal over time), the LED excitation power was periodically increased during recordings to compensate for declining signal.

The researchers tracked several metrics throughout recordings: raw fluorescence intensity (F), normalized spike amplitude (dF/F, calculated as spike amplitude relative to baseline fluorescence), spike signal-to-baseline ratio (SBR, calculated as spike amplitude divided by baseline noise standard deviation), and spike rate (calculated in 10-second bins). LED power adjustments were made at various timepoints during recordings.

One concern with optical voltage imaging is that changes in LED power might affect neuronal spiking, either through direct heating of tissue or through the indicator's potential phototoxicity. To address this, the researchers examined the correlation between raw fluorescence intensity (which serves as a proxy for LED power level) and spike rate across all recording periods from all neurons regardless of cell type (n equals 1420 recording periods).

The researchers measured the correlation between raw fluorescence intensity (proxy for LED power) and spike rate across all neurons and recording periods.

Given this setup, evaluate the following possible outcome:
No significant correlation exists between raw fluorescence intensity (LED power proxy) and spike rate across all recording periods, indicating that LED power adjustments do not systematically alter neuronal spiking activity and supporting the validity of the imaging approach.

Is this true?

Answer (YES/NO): NO